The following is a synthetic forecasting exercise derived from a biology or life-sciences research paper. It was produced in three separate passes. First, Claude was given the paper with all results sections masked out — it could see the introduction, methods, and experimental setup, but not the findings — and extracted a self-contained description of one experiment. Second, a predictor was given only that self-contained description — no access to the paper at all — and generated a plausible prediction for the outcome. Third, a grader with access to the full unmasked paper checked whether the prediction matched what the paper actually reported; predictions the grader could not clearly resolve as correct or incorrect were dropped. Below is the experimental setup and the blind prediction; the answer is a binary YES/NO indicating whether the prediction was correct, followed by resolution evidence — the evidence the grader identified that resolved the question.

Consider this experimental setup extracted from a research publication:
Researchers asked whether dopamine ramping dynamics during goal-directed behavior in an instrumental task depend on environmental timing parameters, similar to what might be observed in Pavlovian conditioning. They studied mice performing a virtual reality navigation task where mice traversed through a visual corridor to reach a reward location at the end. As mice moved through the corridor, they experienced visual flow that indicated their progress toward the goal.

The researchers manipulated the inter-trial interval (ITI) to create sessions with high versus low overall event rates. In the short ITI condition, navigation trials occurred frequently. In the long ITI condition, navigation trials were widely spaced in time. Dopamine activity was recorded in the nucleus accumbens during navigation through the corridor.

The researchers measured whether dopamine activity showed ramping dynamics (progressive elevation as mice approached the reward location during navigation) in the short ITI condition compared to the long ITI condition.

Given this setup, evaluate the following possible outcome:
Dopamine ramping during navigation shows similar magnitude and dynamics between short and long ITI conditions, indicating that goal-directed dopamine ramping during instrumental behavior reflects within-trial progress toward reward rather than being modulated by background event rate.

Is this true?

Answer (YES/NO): NO